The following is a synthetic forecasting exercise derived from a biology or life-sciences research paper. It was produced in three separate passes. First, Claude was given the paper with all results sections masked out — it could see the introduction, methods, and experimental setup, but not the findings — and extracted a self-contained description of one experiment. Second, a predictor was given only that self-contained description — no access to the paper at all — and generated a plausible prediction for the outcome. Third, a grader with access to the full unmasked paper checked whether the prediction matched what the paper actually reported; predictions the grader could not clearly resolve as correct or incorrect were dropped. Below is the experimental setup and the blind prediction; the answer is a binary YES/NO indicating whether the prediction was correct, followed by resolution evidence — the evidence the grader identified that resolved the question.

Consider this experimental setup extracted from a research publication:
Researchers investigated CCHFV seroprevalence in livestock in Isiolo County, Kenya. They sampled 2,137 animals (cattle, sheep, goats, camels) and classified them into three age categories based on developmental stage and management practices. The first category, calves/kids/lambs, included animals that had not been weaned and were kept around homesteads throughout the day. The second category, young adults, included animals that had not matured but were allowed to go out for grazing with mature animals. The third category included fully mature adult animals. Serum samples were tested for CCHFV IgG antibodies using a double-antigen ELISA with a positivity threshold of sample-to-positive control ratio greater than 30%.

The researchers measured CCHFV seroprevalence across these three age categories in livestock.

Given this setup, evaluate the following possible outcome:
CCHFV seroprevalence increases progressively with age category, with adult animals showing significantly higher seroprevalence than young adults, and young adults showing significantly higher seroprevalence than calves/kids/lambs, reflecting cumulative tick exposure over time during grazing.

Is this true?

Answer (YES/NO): NO